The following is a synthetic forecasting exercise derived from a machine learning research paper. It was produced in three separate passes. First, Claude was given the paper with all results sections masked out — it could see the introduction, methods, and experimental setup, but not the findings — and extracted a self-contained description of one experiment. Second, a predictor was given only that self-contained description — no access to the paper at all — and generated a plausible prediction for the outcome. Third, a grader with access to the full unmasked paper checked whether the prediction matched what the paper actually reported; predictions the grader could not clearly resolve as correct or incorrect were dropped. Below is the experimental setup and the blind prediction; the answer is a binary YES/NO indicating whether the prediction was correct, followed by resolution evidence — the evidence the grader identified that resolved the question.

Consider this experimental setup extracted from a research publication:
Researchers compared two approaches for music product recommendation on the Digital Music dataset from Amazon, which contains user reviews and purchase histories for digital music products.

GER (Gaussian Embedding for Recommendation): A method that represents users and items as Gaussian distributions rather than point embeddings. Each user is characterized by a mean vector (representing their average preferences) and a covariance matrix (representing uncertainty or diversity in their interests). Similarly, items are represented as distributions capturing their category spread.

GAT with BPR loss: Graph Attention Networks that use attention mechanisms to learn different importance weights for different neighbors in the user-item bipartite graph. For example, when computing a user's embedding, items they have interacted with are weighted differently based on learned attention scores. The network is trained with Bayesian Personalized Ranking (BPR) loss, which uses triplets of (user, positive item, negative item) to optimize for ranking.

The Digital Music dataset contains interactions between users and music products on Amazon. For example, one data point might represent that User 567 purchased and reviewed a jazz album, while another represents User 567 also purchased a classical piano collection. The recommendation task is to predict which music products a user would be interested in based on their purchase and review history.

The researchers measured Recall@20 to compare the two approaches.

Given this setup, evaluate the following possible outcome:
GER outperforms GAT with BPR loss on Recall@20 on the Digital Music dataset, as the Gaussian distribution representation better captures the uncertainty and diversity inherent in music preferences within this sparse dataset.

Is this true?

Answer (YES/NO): YES